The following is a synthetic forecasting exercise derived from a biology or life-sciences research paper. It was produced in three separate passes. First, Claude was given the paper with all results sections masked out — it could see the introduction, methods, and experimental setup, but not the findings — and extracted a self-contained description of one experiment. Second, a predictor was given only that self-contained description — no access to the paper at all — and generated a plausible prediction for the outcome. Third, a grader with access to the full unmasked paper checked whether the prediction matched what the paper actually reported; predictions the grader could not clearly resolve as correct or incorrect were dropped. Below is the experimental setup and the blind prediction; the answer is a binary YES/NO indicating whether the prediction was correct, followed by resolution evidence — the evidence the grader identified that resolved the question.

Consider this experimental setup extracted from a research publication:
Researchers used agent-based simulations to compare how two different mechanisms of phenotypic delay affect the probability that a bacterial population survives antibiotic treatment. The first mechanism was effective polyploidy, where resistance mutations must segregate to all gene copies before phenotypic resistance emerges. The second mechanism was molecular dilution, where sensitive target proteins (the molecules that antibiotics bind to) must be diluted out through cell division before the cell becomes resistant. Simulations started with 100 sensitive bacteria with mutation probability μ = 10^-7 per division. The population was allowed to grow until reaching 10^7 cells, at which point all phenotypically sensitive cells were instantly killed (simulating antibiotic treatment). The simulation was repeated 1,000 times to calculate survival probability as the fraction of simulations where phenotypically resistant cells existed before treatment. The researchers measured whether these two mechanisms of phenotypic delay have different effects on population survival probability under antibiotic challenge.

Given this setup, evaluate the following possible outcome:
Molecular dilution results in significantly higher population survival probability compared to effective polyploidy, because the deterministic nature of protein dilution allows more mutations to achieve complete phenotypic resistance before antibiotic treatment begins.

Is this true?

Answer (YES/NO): NO